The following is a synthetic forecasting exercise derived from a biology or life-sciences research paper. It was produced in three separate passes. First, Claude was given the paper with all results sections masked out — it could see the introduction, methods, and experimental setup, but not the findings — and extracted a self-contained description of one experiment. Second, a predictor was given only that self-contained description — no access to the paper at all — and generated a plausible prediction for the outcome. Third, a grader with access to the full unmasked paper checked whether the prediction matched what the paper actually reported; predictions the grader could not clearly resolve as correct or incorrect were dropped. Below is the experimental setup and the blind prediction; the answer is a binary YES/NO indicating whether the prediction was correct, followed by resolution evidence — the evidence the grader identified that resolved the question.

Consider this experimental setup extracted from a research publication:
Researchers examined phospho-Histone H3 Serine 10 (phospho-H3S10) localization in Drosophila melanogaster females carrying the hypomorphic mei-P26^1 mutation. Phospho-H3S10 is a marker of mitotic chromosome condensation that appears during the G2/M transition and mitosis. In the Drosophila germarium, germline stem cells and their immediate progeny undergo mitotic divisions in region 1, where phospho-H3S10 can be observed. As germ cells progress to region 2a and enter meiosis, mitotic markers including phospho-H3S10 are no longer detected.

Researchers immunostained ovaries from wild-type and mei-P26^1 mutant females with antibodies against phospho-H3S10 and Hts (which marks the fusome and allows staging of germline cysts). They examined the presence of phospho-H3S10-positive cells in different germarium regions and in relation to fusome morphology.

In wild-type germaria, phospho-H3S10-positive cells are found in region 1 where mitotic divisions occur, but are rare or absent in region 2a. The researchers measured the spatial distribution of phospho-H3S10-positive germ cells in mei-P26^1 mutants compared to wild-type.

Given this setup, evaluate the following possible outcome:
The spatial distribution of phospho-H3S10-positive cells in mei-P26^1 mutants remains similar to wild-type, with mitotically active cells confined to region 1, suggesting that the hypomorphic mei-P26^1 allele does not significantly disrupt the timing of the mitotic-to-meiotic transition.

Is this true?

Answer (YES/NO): NO